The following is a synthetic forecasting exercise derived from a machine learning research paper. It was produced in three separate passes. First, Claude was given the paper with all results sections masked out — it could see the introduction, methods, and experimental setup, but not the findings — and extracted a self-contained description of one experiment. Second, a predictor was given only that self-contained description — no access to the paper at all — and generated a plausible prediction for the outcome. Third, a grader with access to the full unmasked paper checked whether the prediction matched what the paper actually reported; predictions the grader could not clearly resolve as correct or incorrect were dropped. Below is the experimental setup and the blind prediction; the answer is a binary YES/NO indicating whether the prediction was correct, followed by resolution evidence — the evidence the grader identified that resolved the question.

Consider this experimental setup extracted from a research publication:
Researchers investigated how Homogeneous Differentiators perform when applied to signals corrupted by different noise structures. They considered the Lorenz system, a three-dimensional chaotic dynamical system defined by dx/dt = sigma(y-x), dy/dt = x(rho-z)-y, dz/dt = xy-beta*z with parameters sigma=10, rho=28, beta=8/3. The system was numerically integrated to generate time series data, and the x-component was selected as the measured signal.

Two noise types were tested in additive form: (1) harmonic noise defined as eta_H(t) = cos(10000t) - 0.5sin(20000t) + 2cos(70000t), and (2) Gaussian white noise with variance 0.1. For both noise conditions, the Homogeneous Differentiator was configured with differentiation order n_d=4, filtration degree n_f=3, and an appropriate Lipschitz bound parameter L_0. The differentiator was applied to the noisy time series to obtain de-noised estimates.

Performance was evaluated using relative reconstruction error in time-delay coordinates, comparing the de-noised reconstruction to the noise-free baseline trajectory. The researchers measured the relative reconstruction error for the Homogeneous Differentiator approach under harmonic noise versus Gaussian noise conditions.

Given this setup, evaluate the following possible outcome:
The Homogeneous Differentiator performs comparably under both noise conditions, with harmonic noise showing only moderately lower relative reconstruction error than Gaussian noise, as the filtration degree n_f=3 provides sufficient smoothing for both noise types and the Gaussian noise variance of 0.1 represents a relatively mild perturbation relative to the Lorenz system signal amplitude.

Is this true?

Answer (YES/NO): NO